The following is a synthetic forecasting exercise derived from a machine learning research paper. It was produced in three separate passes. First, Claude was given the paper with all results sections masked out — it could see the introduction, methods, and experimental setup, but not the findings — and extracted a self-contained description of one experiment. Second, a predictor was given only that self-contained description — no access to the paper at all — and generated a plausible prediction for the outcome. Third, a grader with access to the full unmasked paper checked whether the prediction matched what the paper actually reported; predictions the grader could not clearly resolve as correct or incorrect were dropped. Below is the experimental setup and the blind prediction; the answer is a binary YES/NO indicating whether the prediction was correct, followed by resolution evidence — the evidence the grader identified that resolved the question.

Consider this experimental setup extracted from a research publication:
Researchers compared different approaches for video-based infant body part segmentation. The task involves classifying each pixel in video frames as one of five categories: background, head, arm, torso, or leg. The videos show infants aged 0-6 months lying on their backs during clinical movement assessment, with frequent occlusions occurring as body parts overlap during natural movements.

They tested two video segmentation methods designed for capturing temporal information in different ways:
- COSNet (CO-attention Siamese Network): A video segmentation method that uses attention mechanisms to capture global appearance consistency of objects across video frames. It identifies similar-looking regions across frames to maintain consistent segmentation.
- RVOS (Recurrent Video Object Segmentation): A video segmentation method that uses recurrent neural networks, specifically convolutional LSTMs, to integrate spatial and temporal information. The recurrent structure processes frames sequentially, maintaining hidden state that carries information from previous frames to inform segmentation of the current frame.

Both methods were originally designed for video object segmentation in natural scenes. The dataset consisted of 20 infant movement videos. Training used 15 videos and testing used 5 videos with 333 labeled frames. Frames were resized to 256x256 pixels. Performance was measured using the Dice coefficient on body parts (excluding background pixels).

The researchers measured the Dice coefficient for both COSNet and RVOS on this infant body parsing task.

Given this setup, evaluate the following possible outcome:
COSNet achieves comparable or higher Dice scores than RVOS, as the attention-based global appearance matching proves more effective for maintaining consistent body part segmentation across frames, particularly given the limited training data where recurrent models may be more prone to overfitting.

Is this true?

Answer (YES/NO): NO